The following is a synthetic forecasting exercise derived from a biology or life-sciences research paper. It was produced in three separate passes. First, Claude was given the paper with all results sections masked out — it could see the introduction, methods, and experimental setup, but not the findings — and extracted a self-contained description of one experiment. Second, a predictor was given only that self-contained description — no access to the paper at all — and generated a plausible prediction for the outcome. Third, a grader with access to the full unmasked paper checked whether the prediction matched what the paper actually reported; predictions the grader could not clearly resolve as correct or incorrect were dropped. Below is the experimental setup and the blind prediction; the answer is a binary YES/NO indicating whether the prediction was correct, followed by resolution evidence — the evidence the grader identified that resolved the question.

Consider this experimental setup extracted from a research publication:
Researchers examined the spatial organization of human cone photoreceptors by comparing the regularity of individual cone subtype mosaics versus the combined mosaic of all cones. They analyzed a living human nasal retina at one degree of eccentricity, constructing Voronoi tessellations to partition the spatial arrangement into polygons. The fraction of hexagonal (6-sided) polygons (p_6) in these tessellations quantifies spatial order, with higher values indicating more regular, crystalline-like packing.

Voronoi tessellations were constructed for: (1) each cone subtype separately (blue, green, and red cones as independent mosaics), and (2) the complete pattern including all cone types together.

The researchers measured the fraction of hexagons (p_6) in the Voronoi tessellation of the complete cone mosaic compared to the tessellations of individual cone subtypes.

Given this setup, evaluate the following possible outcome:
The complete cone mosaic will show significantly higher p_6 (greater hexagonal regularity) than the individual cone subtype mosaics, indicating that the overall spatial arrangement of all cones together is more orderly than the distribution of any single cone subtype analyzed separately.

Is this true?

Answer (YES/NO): YES